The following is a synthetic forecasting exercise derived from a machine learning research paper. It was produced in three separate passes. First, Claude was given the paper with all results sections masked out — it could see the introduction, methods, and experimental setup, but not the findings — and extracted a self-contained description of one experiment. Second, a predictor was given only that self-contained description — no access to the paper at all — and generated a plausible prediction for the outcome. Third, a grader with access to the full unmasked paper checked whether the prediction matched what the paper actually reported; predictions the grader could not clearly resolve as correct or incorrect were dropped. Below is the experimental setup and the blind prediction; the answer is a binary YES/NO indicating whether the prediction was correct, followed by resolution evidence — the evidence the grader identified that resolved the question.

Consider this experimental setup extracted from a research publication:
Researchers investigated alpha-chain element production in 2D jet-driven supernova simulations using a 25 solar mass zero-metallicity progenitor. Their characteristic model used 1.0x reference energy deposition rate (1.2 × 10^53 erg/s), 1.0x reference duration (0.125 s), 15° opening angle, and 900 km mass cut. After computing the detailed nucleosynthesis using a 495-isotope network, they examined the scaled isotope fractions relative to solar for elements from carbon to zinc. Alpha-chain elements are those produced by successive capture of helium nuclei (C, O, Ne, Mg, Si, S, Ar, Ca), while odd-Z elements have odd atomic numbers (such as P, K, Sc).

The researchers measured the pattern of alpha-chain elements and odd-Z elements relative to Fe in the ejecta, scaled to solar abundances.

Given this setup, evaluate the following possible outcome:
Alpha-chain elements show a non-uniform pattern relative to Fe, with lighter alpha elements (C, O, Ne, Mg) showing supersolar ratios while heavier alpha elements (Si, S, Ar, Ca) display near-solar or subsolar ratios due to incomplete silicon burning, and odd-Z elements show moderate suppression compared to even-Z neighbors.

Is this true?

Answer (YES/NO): NO